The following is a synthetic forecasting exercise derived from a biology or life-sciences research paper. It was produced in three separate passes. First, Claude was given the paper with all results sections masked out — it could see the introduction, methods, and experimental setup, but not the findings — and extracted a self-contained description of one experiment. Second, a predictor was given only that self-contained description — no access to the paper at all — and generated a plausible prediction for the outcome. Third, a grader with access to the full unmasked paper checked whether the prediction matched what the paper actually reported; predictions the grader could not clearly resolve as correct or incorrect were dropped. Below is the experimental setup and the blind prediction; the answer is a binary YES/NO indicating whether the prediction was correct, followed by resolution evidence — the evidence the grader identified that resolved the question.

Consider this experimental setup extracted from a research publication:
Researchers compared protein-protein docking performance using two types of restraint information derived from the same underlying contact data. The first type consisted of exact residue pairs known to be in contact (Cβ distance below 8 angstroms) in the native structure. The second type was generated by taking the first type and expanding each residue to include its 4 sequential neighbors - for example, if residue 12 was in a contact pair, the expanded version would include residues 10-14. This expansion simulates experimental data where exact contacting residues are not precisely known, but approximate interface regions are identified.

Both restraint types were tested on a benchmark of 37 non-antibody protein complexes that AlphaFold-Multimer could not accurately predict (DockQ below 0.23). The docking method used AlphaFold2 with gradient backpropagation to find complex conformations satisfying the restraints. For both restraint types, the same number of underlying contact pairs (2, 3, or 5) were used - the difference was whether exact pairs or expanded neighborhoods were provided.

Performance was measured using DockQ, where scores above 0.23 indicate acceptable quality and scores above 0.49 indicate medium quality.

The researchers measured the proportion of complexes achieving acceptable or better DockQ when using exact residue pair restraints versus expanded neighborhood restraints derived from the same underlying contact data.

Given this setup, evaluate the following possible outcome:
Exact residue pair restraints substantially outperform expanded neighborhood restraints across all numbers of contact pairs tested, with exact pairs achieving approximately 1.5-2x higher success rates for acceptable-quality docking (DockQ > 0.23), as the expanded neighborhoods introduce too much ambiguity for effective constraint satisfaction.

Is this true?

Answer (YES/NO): YES